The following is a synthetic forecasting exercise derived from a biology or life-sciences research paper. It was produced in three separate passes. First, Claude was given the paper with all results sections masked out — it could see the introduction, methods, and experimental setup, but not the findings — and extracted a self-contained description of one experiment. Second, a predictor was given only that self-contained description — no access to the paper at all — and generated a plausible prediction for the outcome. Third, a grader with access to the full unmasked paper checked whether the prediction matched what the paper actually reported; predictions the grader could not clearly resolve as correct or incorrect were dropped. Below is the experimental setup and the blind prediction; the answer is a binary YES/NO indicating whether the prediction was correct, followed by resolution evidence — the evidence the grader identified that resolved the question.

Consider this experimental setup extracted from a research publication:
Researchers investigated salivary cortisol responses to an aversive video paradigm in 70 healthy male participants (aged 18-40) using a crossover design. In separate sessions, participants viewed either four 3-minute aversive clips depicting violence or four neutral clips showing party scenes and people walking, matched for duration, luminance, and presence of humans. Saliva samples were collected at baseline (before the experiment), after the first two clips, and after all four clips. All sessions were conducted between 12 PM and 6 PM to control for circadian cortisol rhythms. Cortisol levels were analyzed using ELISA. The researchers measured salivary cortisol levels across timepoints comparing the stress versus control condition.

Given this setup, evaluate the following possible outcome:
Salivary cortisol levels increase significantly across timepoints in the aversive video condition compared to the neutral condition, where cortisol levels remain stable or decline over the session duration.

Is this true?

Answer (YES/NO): NO